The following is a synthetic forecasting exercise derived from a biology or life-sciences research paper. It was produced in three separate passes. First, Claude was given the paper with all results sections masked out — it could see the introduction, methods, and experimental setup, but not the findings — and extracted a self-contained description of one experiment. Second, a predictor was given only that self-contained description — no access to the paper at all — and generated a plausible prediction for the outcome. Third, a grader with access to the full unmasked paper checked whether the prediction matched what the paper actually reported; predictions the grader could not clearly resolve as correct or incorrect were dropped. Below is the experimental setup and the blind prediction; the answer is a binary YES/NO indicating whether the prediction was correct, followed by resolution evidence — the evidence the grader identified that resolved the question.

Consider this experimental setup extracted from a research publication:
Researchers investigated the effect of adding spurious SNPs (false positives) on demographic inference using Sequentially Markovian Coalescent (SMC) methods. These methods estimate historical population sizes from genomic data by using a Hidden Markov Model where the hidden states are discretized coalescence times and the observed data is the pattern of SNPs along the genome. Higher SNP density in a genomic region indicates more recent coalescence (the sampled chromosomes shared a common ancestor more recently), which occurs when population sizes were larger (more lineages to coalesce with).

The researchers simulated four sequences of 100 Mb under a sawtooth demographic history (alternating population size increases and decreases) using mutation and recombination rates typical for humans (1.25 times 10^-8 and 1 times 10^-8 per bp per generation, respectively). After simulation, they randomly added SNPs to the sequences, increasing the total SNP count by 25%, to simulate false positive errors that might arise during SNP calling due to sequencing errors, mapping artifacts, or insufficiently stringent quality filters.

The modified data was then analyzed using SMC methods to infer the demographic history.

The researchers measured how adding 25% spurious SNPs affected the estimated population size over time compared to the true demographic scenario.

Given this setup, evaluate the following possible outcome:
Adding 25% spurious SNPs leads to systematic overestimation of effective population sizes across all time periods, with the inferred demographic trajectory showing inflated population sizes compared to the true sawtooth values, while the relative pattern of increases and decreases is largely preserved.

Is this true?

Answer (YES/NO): NO